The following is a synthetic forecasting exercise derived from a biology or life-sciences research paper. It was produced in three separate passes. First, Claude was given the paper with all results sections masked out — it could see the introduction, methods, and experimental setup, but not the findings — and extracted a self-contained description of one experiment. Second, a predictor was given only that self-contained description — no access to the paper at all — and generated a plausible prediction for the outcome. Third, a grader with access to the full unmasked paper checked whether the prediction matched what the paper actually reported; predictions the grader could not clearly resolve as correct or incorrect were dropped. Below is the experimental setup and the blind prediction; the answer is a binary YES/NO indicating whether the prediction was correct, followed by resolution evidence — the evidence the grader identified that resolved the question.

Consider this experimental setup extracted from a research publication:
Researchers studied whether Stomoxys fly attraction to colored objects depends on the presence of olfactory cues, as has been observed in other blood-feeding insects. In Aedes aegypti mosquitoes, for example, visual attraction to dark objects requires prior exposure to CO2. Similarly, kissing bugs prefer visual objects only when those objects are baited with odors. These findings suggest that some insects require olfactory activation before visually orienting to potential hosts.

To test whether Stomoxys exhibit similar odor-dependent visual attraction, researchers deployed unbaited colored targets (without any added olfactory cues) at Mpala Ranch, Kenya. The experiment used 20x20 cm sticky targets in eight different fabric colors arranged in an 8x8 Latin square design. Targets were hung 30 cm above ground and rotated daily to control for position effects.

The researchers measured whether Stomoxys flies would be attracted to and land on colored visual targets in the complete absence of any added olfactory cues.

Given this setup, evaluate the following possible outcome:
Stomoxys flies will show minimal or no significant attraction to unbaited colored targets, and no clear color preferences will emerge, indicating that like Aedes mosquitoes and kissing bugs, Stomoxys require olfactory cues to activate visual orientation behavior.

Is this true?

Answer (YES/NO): NO